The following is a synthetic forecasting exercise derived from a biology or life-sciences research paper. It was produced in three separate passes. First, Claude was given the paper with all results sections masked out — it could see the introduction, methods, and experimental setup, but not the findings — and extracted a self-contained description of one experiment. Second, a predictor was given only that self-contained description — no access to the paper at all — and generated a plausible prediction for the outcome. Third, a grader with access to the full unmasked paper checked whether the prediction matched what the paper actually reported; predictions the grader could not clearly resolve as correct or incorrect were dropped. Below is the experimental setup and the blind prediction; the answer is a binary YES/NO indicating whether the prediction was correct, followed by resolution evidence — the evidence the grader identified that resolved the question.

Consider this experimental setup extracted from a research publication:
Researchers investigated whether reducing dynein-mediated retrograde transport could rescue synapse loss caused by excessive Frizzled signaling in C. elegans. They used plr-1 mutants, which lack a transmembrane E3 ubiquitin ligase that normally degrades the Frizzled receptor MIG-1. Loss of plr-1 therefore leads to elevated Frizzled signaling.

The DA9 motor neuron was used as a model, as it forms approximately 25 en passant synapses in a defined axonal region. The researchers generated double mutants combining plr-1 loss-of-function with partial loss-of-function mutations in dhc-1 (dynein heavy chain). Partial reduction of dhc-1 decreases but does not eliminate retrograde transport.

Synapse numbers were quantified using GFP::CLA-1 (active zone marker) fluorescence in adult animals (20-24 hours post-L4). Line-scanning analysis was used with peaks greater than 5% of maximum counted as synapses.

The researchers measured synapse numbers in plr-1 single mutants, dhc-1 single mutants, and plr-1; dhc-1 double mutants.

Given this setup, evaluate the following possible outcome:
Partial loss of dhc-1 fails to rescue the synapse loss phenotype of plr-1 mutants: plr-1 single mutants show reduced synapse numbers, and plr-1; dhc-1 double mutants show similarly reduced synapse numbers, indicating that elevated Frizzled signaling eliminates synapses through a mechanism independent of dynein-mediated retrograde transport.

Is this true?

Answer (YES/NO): NO